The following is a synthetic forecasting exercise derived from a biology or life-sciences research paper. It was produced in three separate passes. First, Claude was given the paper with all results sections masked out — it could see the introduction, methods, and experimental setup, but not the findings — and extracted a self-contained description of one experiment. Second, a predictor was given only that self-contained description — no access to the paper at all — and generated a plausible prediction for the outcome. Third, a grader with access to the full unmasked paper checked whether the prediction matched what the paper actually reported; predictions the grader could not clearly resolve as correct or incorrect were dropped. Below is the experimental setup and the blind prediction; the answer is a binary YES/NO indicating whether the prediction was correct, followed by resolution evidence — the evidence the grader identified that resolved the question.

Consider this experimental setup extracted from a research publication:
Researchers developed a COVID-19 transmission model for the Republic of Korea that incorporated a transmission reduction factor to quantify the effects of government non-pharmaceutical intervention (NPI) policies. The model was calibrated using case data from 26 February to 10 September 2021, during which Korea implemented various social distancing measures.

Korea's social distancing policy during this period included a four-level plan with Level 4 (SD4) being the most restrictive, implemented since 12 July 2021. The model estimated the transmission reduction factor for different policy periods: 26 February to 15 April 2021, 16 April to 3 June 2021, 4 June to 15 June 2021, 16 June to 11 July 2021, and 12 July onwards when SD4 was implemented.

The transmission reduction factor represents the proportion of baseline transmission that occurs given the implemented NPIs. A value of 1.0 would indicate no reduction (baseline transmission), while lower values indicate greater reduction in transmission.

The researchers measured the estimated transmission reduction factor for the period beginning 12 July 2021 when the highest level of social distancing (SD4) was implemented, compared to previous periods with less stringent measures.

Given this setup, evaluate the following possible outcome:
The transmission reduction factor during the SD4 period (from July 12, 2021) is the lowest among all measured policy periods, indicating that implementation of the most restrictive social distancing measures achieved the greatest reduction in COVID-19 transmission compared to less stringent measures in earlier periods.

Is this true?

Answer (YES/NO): NO